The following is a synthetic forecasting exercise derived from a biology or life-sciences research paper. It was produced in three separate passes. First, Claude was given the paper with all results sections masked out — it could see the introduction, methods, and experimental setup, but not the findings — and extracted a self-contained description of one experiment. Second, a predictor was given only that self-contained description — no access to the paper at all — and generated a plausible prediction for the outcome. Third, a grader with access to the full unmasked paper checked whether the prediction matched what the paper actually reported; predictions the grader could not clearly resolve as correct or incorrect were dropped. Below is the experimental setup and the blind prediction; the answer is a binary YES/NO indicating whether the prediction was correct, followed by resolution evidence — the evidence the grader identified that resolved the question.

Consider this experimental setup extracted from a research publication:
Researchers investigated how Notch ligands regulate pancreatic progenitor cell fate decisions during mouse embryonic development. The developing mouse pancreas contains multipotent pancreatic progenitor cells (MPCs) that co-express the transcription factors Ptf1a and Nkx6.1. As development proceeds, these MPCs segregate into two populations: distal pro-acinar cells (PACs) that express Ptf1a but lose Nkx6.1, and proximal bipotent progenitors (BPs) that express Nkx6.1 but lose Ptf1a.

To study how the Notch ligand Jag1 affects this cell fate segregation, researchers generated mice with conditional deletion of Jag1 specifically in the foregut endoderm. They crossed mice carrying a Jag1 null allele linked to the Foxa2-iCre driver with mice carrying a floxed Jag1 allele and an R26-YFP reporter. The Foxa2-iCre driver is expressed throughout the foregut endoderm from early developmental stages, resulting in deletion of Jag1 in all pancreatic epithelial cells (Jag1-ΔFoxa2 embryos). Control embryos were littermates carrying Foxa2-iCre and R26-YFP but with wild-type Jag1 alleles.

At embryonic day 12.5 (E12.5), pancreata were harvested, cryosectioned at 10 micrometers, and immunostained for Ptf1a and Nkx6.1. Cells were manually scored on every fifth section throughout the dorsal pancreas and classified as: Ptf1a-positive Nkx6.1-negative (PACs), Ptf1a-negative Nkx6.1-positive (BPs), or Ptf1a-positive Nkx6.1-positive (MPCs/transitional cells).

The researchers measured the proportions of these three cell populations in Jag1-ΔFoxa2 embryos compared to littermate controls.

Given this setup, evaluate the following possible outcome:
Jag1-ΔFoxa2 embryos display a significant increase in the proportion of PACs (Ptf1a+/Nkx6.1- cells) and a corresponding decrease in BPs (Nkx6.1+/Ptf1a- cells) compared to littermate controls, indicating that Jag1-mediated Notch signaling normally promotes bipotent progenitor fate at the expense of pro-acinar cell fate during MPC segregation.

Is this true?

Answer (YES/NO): NO